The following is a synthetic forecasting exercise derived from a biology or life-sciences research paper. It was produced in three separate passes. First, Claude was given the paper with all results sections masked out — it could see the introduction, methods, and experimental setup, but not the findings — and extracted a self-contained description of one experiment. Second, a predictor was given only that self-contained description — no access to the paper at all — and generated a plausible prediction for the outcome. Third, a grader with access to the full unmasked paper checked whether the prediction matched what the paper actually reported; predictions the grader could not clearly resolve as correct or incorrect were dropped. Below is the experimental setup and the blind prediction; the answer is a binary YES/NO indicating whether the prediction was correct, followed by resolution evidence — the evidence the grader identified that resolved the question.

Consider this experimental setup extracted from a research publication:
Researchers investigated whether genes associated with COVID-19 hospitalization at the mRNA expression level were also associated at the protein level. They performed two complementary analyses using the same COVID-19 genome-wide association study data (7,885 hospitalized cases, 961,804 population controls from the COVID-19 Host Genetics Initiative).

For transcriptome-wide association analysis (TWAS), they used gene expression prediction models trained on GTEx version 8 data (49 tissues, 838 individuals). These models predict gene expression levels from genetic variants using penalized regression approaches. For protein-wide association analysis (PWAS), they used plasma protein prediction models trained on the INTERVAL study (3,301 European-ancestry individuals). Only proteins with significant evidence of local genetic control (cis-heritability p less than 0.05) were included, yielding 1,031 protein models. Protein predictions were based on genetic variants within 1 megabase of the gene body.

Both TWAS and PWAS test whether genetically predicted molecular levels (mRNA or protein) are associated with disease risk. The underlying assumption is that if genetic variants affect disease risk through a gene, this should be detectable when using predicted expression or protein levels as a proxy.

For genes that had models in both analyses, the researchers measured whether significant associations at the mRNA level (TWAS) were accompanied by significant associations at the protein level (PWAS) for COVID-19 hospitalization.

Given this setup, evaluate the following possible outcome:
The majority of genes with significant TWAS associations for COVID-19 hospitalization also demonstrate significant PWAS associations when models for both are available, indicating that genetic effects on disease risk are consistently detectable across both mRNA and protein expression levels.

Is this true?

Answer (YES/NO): NO